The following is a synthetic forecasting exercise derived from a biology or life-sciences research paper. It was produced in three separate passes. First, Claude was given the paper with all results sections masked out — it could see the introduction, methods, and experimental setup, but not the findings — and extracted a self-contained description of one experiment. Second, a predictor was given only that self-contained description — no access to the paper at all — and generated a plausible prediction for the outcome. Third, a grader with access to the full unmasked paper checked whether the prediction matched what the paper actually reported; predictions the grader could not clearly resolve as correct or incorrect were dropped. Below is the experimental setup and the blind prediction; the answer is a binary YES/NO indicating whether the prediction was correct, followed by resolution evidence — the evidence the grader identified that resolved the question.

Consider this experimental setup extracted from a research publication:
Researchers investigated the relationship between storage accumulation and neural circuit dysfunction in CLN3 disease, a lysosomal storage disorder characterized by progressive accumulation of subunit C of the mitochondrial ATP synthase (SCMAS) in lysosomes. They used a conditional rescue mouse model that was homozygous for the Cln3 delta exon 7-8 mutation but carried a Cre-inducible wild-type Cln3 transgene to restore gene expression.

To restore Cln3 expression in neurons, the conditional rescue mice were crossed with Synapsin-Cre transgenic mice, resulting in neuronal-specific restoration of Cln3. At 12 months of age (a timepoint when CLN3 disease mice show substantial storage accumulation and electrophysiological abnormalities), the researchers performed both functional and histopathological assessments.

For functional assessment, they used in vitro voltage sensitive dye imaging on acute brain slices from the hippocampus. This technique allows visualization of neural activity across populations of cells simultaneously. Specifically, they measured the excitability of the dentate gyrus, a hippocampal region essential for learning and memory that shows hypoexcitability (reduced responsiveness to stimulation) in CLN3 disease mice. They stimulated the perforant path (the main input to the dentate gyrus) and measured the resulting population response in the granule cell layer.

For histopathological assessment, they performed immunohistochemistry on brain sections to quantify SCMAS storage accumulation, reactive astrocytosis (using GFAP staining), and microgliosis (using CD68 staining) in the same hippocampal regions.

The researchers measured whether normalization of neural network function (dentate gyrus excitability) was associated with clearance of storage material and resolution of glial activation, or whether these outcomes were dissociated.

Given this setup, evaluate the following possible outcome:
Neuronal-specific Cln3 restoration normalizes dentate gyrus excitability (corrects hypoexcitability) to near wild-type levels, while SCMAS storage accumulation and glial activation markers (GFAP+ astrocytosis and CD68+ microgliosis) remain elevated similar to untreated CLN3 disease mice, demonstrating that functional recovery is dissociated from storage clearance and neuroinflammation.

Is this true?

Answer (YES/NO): YES